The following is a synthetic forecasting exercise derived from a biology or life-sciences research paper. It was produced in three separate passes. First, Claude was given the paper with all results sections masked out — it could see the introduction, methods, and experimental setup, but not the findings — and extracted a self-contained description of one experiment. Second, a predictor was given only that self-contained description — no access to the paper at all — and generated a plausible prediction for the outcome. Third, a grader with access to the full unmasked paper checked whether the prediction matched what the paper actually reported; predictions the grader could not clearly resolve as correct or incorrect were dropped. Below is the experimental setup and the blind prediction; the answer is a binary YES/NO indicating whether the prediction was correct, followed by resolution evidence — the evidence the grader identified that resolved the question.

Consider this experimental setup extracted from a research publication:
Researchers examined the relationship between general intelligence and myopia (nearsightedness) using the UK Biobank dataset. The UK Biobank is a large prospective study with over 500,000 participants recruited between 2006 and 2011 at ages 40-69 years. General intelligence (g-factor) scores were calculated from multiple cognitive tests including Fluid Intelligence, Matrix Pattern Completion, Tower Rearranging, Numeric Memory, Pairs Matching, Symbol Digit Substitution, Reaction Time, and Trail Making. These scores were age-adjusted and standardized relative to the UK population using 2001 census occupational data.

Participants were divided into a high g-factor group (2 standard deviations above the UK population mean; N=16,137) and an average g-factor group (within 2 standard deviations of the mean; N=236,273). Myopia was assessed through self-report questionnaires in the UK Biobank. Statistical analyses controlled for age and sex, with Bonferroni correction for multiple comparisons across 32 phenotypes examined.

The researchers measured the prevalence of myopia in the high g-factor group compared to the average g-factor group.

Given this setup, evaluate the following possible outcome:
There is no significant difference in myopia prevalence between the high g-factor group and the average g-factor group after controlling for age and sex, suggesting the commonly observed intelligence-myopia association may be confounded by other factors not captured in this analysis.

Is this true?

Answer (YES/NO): NO